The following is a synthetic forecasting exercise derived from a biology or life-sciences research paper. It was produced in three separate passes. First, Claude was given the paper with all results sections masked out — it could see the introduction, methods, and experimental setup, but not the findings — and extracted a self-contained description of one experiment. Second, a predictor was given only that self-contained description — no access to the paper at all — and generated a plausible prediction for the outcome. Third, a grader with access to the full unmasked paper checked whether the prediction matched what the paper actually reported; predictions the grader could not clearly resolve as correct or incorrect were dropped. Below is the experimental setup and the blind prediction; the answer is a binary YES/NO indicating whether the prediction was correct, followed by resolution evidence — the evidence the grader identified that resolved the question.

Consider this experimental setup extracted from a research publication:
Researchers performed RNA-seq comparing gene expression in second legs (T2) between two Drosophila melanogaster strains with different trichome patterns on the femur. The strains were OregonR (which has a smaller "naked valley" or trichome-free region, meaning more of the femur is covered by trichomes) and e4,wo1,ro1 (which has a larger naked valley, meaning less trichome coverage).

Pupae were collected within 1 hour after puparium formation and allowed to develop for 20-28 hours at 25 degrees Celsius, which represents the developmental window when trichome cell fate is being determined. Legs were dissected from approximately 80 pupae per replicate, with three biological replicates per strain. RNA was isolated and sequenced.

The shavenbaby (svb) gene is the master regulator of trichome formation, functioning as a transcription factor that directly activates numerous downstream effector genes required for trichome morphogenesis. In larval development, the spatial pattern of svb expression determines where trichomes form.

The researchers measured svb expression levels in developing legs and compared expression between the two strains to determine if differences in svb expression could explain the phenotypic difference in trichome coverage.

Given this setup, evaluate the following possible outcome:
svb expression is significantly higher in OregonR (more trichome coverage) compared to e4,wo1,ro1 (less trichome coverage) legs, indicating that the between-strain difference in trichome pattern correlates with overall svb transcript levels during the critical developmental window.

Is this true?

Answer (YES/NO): NO